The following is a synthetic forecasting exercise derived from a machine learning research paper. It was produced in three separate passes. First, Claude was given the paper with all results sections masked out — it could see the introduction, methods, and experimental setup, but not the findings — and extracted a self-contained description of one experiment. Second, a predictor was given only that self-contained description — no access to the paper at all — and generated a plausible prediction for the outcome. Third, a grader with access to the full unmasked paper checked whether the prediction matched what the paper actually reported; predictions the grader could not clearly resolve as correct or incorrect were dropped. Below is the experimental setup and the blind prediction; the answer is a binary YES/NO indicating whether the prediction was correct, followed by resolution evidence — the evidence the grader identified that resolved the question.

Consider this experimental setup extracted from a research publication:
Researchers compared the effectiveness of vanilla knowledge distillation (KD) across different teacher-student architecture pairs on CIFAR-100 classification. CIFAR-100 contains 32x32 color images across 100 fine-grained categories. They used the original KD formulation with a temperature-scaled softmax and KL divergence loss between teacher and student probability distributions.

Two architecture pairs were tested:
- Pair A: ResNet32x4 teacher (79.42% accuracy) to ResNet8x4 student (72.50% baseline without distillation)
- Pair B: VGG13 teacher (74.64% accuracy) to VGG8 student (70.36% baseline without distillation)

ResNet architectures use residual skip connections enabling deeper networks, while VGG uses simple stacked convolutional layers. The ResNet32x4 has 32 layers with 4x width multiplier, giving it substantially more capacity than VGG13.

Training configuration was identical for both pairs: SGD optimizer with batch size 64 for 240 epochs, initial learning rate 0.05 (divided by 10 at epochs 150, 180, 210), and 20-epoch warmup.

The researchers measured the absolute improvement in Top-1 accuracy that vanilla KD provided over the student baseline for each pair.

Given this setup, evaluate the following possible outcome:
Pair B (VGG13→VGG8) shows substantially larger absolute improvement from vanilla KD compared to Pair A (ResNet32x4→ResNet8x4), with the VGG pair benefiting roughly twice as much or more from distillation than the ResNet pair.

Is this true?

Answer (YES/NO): YES